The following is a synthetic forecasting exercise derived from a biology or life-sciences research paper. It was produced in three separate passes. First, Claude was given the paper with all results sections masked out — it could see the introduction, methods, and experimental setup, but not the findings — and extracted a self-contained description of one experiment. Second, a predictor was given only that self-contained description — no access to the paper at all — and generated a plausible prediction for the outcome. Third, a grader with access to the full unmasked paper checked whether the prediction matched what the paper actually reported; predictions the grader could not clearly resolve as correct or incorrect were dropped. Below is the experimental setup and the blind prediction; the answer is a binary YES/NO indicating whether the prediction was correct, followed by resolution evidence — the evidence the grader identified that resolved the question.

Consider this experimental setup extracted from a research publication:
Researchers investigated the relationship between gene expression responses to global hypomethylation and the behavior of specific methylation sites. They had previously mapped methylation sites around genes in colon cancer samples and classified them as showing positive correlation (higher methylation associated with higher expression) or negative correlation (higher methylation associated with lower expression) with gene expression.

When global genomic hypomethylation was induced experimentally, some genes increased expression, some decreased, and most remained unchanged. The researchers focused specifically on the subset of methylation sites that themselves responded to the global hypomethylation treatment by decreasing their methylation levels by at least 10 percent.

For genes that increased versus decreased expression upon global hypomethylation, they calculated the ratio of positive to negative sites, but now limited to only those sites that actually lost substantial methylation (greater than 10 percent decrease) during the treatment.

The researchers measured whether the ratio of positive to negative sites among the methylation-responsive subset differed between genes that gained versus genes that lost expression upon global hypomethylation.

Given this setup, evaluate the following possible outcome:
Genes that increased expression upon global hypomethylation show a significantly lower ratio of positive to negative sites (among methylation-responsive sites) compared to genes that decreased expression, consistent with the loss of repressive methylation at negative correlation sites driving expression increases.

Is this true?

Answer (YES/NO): YES